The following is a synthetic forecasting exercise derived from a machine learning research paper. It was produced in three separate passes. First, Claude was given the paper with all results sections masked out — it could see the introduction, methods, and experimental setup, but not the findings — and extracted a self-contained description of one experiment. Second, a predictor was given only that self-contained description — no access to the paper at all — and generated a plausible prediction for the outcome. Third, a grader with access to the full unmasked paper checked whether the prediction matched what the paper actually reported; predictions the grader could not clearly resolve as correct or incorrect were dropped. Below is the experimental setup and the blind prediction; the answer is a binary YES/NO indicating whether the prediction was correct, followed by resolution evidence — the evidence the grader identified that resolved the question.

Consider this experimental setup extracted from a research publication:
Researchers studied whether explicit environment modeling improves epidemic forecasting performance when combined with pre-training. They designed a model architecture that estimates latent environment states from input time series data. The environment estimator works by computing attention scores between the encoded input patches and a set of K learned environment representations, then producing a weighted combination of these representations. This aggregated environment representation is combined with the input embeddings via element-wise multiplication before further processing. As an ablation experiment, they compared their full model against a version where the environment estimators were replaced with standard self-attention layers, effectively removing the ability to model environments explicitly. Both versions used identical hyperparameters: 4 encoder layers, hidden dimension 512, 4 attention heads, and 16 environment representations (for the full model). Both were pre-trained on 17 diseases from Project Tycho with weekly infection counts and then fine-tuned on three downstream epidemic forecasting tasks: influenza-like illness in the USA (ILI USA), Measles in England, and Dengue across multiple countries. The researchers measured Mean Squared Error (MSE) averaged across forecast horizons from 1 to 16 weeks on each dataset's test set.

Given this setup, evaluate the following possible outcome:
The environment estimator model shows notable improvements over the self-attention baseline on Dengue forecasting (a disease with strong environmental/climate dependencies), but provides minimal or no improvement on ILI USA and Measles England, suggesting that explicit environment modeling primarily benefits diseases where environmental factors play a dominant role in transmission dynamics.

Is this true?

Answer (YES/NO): NO